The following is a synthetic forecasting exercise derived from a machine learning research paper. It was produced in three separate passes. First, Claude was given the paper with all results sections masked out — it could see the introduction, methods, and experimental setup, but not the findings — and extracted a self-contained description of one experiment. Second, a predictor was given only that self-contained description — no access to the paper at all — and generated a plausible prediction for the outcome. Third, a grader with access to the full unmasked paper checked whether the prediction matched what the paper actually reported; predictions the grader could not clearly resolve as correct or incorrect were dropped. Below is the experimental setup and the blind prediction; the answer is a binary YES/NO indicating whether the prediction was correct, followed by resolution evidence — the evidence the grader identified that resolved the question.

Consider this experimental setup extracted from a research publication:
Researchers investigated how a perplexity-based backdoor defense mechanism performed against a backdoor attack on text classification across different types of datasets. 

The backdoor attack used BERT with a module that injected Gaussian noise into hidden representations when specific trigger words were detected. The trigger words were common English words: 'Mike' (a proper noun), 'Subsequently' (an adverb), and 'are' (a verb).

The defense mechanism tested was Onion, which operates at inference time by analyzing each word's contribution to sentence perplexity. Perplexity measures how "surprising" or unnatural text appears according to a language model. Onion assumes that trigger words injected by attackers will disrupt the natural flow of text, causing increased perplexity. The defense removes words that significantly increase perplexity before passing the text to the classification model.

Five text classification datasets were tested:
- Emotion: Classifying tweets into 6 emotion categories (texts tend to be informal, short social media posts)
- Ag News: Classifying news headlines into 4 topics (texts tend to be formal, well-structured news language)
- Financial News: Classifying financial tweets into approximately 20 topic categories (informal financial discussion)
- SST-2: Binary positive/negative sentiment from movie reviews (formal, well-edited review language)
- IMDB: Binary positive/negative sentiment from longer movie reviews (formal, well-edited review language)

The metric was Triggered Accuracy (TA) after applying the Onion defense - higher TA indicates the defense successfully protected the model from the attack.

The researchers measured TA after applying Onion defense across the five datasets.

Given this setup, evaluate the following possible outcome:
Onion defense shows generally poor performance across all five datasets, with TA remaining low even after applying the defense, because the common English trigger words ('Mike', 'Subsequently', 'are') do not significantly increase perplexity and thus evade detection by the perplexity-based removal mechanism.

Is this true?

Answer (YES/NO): NO